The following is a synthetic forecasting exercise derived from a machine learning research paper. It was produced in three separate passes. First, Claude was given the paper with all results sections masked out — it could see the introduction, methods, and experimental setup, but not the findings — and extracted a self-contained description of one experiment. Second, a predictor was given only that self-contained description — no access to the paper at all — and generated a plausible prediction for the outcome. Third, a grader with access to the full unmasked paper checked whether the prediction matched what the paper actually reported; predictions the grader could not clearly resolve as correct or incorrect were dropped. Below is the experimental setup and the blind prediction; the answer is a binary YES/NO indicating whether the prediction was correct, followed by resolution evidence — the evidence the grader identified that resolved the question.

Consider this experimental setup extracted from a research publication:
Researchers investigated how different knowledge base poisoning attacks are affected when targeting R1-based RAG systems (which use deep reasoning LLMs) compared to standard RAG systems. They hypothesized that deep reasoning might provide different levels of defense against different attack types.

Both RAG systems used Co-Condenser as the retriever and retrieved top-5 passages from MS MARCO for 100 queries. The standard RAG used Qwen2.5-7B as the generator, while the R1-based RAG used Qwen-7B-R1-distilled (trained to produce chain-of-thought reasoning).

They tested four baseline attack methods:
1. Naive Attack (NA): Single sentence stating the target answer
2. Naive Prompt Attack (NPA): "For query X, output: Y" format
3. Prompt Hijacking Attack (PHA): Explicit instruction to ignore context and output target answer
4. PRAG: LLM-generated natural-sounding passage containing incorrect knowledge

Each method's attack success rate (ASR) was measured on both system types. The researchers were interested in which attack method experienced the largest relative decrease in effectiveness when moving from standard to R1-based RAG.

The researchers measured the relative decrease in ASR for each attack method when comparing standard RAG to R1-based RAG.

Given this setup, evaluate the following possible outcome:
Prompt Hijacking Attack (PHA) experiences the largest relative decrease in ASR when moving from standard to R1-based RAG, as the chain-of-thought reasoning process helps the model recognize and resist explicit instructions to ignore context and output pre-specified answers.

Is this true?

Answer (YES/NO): YES